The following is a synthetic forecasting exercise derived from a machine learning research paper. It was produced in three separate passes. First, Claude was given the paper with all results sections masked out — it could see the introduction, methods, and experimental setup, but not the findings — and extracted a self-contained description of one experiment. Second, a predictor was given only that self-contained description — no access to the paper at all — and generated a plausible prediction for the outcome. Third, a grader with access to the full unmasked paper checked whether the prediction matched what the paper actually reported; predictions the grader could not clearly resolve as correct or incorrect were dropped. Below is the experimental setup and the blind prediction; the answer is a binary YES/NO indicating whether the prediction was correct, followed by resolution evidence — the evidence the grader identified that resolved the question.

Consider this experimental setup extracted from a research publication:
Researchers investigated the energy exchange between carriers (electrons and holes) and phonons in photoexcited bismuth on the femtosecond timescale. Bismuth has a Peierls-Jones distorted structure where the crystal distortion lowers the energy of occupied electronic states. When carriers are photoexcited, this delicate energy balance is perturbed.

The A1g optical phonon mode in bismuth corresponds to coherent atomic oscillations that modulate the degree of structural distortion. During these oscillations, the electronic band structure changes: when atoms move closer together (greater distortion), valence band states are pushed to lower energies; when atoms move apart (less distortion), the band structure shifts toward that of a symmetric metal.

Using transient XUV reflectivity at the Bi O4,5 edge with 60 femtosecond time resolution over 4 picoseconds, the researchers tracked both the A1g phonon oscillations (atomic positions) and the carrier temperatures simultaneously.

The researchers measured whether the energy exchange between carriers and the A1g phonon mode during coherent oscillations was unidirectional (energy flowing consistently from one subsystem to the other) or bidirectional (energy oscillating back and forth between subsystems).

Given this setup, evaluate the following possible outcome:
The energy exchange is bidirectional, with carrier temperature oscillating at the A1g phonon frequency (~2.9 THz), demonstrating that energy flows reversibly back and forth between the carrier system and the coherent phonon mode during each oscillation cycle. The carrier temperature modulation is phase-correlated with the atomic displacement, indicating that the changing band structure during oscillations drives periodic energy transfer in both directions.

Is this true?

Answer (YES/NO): YES